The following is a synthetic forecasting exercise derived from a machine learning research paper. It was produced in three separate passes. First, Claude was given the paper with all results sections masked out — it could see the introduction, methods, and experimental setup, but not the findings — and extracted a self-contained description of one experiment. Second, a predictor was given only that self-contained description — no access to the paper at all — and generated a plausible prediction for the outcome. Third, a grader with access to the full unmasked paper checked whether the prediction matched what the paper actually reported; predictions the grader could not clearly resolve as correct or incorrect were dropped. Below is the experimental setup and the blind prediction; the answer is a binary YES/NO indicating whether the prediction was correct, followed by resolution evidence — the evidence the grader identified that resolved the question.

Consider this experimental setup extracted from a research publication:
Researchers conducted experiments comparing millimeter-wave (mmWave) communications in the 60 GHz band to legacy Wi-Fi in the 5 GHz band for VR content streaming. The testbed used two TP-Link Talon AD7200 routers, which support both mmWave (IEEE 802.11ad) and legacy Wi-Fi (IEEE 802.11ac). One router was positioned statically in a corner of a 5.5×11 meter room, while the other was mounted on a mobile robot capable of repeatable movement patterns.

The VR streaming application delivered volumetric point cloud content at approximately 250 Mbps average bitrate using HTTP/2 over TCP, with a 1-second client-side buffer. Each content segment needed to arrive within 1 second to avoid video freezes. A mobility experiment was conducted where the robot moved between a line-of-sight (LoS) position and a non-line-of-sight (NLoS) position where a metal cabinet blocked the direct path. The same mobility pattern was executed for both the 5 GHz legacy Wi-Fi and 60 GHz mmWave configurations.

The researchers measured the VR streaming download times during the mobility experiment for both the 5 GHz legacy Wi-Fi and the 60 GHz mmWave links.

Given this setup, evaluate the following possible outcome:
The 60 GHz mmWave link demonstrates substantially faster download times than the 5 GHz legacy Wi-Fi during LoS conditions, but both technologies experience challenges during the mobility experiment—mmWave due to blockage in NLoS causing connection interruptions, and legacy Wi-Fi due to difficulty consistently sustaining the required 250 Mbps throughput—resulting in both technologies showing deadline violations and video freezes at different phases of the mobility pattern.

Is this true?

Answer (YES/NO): NO